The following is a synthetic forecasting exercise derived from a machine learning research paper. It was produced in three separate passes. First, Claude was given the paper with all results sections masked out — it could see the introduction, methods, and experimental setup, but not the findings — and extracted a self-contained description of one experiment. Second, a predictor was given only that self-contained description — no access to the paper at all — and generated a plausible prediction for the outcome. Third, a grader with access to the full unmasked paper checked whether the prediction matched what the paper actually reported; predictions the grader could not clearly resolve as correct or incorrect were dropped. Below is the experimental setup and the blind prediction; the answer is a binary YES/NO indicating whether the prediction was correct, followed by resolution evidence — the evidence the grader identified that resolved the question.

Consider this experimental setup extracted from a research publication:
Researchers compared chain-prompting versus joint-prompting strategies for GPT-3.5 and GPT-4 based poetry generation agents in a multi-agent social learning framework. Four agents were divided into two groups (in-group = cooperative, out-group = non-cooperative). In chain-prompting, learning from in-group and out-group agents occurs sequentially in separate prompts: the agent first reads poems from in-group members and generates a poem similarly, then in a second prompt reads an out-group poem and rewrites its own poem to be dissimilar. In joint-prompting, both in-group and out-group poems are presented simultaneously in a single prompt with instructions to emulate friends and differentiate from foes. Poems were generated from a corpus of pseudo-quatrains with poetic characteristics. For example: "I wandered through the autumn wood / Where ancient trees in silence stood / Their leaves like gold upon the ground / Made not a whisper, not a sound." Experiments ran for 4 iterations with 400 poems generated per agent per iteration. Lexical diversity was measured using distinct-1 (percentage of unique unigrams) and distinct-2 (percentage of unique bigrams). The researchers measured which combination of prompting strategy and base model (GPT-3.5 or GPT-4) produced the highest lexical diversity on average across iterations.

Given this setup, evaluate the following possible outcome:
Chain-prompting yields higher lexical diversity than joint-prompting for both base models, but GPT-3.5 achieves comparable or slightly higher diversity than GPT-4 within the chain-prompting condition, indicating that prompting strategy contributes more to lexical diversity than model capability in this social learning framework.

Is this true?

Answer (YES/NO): NO